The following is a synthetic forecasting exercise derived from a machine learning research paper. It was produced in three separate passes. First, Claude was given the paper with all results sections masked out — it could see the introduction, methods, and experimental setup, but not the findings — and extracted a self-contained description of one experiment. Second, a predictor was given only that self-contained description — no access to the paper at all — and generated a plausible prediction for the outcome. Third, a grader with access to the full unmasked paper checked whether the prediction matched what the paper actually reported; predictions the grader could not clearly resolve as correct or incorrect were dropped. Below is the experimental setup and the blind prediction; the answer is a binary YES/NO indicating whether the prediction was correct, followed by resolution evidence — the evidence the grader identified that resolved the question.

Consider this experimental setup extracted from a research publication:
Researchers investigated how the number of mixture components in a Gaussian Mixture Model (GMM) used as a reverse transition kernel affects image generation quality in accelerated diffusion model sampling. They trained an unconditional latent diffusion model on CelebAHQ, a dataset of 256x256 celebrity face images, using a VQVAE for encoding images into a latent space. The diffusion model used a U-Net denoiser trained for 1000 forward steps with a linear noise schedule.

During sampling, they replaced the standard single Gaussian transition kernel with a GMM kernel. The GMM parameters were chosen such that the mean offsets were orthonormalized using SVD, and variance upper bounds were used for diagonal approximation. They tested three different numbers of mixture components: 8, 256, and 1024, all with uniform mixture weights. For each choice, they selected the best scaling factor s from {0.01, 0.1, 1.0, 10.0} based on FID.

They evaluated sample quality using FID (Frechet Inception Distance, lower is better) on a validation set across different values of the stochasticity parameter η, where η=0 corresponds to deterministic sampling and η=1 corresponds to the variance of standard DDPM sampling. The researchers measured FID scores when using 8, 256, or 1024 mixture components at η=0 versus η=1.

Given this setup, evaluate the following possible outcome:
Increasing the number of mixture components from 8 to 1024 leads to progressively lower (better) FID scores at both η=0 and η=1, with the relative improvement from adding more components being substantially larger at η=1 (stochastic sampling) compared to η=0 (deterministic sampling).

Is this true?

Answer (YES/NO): NO